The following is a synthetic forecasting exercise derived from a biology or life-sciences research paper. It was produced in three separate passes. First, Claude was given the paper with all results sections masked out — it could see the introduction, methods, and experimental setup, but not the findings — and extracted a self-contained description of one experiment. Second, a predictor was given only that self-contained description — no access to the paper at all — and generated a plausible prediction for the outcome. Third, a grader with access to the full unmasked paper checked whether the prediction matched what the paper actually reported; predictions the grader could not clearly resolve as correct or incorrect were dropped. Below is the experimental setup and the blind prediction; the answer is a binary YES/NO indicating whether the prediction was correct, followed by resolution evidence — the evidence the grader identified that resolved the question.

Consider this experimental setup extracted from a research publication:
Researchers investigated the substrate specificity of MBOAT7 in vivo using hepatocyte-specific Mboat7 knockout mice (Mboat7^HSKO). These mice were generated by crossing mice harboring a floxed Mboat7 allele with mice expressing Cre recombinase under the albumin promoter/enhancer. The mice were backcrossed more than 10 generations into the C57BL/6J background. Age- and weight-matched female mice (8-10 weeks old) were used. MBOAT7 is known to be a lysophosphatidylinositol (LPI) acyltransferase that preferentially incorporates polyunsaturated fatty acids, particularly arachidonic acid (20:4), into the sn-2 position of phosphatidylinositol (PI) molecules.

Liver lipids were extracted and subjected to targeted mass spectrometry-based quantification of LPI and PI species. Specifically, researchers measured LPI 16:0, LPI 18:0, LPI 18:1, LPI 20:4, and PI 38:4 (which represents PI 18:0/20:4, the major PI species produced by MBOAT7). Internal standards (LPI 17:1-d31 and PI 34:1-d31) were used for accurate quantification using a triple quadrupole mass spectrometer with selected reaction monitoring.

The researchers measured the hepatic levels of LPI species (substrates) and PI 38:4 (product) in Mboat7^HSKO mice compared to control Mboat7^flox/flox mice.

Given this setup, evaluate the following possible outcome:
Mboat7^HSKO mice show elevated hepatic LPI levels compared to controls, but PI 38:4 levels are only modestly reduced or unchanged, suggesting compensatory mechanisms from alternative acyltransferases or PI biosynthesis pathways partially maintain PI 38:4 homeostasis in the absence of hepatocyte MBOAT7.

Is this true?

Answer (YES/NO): NO